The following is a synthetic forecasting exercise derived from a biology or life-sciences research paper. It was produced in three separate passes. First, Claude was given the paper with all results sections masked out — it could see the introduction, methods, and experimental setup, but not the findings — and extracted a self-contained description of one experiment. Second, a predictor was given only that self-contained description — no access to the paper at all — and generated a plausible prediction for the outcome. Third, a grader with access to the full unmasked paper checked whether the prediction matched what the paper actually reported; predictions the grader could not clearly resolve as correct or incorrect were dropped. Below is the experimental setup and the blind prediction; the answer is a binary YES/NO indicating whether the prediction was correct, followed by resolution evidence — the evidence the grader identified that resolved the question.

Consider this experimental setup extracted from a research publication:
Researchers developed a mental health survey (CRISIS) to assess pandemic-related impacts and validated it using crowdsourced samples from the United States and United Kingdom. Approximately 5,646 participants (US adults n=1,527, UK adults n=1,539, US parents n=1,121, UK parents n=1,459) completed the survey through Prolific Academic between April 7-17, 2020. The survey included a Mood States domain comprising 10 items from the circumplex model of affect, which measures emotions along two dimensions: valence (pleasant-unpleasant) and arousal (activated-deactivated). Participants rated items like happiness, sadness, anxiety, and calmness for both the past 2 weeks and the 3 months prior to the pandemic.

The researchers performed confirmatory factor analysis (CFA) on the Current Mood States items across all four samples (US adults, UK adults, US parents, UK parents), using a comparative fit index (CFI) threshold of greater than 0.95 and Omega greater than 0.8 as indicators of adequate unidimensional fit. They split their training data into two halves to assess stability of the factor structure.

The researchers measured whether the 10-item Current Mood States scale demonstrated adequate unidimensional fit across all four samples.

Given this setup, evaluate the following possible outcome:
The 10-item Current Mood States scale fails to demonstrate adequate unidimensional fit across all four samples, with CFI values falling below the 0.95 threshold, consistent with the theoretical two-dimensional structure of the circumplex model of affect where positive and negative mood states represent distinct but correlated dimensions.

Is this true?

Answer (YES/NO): NO